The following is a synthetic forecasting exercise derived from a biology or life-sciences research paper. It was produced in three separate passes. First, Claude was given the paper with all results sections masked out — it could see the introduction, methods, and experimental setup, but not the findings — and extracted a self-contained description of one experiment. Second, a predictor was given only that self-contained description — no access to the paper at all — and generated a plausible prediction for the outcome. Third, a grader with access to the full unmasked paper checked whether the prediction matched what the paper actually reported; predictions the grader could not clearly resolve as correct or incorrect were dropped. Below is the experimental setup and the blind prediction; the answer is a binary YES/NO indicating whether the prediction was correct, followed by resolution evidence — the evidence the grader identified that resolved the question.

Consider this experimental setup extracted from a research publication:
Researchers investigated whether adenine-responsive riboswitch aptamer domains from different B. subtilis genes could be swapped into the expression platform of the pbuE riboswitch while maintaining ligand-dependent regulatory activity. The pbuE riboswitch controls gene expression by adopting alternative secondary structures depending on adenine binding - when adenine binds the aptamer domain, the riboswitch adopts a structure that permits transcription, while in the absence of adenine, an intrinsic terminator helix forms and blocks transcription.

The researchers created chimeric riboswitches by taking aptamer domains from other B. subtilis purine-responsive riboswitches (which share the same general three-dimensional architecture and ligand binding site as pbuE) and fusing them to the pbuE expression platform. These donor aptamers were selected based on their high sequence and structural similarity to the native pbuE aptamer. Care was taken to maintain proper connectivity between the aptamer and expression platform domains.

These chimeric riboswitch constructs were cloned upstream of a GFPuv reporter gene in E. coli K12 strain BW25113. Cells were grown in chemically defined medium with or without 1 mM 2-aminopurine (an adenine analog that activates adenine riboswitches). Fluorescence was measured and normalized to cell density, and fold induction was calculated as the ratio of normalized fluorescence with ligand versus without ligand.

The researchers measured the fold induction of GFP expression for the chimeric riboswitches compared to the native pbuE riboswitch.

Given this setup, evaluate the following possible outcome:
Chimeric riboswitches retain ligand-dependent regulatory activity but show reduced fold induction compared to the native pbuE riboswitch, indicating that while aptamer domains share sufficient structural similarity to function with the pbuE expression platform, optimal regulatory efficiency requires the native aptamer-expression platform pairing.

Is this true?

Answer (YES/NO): NO